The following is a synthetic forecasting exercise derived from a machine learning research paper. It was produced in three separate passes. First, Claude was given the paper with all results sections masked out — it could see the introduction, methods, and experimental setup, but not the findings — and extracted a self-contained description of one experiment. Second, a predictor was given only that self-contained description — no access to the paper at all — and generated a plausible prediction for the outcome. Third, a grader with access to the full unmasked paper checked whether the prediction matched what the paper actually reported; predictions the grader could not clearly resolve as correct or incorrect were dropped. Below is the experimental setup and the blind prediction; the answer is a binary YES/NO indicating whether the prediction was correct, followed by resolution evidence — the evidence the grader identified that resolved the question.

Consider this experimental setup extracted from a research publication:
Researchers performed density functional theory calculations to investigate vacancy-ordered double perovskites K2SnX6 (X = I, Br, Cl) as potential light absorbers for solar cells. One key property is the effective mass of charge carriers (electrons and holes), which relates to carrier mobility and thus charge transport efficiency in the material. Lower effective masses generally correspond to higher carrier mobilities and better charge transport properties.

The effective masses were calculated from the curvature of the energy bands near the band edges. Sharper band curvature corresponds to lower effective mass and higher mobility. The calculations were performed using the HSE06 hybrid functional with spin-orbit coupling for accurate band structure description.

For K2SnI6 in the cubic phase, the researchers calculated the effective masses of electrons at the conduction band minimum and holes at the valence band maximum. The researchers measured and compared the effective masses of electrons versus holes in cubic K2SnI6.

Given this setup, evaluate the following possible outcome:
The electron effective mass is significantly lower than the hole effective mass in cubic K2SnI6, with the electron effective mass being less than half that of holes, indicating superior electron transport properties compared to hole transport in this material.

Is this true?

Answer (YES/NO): YES